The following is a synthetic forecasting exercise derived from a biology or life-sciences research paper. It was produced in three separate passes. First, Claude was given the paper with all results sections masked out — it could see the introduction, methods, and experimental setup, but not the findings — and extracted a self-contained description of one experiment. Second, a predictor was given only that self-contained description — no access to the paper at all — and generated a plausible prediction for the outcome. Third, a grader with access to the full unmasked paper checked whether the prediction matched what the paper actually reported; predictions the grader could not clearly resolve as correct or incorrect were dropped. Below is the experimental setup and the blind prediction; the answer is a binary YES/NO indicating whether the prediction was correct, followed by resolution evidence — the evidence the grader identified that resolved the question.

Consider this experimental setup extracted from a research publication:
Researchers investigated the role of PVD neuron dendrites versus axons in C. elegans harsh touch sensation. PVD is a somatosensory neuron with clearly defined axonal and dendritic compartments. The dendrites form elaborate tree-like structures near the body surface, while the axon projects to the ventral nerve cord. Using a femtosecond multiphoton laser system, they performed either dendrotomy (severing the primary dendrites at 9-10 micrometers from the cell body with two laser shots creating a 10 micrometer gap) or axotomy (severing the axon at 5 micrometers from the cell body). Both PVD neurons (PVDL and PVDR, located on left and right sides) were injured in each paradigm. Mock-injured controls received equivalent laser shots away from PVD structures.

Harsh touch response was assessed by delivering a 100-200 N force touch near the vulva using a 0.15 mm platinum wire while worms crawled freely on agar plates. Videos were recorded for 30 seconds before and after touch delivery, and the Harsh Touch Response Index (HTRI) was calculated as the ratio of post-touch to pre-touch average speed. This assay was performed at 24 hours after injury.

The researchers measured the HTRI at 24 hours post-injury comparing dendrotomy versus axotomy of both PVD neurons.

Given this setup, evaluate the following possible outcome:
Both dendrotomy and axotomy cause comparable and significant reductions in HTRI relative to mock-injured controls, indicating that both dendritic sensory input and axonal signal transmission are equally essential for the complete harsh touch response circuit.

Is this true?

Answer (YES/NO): NO